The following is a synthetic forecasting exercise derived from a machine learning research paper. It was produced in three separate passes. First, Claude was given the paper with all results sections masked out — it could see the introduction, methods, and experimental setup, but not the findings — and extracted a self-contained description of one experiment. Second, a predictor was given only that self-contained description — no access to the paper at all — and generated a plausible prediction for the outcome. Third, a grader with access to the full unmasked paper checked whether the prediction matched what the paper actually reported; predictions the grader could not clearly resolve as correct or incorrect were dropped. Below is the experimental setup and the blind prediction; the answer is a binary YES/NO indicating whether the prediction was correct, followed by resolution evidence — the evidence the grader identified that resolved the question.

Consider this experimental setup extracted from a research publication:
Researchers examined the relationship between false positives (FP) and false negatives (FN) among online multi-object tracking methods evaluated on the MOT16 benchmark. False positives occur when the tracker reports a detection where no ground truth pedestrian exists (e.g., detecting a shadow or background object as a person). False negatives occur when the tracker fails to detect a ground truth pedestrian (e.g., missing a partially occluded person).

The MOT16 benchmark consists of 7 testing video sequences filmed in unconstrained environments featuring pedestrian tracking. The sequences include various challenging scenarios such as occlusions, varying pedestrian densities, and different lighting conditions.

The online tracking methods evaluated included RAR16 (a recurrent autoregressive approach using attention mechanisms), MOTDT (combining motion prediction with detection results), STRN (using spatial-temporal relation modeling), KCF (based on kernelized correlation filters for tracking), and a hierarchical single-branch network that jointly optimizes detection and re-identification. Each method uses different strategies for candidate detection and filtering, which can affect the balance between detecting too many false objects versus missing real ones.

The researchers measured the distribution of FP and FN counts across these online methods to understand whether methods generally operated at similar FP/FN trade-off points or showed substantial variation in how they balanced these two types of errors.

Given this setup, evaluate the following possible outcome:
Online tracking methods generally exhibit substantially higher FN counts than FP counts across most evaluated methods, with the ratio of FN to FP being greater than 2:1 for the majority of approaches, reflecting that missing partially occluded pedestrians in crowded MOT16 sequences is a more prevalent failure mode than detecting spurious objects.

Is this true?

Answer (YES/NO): YES